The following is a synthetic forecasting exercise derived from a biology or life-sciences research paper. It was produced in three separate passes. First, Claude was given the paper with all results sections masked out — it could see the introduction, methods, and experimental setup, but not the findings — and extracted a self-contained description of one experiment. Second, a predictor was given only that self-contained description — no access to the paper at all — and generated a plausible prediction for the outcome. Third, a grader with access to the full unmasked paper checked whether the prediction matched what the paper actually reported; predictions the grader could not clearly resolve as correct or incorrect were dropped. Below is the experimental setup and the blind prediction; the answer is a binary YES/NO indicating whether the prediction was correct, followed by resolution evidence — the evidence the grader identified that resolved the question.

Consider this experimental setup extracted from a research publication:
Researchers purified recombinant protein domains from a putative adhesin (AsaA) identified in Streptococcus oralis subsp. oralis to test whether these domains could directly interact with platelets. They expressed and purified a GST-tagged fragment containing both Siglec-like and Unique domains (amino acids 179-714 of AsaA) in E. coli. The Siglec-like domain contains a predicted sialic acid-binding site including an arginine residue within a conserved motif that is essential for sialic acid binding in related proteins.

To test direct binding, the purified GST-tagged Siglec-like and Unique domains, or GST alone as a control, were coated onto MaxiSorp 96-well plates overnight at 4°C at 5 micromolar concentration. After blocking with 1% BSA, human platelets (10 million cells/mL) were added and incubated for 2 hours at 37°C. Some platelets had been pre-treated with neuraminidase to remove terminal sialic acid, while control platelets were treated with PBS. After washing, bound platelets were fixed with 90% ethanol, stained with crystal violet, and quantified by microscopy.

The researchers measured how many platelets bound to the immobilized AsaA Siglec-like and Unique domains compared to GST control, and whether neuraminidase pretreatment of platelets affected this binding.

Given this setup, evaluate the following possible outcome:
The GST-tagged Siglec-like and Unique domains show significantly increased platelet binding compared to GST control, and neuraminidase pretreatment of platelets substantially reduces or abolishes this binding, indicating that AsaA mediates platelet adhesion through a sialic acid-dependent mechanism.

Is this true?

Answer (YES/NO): YES